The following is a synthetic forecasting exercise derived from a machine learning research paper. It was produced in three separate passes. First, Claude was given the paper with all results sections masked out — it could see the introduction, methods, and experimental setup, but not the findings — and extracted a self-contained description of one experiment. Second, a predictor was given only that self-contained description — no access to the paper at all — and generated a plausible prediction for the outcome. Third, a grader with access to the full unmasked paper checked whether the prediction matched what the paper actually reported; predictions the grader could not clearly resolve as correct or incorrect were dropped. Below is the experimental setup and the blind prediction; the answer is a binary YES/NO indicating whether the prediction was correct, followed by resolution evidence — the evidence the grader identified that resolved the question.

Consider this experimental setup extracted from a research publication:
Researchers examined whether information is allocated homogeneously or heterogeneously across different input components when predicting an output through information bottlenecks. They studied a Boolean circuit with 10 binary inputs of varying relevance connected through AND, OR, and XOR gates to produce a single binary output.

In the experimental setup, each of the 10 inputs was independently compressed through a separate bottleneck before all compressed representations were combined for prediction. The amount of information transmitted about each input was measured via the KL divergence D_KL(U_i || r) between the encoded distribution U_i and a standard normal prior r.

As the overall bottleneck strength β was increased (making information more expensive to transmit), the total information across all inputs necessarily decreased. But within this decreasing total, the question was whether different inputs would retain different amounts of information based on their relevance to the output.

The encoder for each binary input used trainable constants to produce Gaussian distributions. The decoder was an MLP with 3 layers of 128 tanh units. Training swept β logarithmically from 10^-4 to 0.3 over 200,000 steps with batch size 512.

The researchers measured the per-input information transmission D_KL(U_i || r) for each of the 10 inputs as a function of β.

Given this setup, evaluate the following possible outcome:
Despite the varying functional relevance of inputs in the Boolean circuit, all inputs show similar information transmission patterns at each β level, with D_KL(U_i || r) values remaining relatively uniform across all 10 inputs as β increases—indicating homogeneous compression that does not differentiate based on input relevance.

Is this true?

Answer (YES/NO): NO